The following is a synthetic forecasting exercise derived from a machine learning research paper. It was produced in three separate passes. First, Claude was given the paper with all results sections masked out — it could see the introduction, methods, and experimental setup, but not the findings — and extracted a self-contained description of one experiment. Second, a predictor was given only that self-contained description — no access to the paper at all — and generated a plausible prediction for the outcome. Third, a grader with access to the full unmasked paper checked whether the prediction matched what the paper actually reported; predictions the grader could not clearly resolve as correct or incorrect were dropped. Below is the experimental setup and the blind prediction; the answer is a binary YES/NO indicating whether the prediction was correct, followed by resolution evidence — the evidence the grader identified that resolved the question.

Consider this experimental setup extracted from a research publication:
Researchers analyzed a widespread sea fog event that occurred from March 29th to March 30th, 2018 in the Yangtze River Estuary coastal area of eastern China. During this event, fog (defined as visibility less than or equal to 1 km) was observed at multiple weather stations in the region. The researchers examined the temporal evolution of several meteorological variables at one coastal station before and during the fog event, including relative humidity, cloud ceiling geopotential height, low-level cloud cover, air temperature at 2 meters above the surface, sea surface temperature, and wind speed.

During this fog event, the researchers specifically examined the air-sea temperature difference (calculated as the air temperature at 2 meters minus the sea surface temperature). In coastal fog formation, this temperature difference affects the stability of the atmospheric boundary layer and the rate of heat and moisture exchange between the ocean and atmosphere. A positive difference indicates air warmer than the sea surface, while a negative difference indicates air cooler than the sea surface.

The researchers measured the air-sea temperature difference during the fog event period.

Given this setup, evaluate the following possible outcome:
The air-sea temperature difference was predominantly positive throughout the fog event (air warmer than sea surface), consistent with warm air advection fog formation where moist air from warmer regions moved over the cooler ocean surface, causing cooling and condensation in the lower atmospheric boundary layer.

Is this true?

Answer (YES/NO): NO